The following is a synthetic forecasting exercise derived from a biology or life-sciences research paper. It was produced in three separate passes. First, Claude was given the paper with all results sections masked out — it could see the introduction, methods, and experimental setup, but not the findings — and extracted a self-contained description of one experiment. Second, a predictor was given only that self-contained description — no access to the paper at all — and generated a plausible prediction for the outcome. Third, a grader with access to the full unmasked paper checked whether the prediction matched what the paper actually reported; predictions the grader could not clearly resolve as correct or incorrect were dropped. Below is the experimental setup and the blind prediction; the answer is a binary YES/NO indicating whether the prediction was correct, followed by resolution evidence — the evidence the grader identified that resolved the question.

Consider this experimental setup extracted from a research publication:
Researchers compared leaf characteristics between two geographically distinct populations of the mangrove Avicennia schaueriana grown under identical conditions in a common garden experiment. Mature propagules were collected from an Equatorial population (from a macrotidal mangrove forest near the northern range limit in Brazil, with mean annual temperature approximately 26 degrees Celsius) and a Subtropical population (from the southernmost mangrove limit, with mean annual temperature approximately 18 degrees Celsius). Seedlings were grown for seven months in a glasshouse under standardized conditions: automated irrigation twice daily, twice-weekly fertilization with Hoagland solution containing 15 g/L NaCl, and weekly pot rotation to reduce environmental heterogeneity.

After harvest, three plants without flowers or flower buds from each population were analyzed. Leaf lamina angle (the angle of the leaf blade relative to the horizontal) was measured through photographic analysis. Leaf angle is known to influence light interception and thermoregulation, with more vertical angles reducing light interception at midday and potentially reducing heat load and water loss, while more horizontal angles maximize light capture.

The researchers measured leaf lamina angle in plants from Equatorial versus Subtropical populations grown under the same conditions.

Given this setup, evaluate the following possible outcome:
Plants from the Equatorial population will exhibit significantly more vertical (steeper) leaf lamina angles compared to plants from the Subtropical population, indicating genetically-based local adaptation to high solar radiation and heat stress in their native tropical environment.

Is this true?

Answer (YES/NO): NO